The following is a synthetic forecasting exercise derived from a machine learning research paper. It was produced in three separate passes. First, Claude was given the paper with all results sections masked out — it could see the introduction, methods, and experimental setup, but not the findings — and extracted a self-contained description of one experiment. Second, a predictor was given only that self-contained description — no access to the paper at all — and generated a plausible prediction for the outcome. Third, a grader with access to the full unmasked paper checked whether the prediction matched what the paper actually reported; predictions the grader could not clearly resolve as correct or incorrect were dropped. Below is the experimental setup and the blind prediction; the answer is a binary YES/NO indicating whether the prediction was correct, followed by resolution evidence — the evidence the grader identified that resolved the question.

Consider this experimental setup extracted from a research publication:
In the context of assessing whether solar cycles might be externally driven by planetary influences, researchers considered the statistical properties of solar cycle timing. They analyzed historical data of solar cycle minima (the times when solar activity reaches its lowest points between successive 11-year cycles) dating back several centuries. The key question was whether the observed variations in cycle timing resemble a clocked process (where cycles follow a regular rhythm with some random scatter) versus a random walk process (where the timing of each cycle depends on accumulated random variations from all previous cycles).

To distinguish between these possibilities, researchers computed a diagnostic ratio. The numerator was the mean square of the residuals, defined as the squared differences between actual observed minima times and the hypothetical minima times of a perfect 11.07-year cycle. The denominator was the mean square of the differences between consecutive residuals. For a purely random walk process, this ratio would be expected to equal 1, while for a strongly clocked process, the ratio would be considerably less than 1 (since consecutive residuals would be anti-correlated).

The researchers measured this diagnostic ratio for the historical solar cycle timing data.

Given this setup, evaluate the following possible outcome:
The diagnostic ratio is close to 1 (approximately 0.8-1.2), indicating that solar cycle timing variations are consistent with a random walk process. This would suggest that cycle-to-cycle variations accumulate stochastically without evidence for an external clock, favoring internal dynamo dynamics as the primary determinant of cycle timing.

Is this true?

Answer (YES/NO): NO